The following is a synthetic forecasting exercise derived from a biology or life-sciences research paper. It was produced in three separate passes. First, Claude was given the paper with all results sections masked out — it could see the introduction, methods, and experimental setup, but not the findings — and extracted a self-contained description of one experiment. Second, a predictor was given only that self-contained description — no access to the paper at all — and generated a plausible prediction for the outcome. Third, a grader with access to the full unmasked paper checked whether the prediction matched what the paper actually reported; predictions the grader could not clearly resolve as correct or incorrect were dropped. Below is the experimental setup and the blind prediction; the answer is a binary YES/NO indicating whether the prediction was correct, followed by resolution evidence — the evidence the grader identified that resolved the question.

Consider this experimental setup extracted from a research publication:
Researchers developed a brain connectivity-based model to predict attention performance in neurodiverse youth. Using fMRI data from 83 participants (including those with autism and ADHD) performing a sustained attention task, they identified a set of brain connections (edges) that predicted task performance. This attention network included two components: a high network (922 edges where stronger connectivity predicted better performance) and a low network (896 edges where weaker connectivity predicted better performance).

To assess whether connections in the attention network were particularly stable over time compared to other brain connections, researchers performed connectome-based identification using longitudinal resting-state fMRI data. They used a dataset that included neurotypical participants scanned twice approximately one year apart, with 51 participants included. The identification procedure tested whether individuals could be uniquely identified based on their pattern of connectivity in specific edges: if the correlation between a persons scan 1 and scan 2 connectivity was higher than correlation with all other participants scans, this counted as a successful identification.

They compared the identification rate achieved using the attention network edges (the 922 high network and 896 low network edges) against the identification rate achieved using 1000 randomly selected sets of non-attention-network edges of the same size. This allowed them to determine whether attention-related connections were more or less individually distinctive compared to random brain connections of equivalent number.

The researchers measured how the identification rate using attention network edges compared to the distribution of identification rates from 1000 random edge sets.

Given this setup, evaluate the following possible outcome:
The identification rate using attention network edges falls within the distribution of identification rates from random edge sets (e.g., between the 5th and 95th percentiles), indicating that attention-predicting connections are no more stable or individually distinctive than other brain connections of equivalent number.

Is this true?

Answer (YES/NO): YES